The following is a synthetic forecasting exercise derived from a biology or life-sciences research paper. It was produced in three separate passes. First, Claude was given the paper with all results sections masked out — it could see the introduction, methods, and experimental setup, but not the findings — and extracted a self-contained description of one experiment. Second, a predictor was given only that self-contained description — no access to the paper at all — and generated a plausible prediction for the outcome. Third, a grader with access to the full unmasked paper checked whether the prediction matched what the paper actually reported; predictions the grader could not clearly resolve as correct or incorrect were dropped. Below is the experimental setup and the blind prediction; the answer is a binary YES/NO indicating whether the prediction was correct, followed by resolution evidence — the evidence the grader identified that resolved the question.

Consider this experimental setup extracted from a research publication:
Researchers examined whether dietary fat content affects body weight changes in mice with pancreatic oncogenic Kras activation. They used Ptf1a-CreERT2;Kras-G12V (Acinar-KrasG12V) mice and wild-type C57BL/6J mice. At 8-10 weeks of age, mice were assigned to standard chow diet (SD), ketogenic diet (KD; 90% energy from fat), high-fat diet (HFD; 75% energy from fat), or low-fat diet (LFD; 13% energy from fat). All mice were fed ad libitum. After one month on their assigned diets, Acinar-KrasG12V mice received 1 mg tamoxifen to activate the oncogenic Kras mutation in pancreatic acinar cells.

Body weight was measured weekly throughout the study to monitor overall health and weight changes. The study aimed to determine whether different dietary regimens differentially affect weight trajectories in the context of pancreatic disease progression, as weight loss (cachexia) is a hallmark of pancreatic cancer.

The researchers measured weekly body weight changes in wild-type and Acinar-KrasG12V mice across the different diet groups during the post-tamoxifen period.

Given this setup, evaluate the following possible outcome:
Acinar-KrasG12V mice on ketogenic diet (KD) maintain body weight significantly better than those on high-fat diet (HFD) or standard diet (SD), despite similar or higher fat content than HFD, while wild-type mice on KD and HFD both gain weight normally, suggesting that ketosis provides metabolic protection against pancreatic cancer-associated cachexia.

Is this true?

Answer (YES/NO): NO